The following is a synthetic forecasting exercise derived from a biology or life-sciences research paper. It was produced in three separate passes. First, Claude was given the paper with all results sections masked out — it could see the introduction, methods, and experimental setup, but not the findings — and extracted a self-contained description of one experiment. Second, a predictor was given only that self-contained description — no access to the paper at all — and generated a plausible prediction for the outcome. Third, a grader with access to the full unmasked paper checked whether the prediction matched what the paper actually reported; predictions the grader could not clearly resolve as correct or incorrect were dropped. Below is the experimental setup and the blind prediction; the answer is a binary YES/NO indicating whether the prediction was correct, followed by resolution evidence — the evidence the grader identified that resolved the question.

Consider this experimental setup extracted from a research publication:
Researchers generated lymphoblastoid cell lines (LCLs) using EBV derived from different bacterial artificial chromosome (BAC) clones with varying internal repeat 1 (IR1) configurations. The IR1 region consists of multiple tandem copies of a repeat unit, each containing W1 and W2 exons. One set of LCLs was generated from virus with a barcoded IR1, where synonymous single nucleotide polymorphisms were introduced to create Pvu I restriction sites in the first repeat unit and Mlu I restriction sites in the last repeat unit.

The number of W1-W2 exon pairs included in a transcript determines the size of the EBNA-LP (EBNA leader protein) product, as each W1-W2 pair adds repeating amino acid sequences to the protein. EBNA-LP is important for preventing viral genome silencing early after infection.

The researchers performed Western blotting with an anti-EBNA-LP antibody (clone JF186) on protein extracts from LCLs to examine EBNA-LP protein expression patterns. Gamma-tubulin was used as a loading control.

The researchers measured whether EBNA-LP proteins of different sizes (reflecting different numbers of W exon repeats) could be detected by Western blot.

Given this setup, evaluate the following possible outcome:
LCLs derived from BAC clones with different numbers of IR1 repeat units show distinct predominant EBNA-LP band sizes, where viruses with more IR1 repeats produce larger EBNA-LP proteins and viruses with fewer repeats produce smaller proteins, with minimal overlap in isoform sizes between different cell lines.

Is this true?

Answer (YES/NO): NO